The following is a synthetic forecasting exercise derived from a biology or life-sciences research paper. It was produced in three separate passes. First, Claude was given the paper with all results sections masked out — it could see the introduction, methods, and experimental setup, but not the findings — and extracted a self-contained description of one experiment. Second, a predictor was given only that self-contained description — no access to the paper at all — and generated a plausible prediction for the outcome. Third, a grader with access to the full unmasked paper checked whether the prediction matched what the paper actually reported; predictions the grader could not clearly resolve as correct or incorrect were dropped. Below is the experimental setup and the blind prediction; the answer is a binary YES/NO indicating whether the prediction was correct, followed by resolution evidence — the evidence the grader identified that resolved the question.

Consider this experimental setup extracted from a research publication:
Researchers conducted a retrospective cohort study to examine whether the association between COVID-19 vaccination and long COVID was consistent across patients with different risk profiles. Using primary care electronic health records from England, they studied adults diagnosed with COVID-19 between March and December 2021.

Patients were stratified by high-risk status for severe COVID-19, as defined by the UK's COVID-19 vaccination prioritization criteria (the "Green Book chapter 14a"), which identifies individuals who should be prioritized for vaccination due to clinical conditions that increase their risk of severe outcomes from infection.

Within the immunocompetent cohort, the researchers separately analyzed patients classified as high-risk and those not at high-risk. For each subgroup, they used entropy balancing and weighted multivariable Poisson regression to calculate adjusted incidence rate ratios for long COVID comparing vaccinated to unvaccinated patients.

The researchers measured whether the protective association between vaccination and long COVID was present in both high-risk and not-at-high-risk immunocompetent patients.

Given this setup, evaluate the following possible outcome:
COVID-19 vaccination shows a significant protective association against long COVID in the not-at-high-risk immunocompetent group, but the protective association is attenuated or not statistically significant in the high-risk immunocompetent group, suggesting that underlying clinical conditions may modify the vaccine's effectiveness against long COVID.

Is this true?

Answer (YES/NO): NO